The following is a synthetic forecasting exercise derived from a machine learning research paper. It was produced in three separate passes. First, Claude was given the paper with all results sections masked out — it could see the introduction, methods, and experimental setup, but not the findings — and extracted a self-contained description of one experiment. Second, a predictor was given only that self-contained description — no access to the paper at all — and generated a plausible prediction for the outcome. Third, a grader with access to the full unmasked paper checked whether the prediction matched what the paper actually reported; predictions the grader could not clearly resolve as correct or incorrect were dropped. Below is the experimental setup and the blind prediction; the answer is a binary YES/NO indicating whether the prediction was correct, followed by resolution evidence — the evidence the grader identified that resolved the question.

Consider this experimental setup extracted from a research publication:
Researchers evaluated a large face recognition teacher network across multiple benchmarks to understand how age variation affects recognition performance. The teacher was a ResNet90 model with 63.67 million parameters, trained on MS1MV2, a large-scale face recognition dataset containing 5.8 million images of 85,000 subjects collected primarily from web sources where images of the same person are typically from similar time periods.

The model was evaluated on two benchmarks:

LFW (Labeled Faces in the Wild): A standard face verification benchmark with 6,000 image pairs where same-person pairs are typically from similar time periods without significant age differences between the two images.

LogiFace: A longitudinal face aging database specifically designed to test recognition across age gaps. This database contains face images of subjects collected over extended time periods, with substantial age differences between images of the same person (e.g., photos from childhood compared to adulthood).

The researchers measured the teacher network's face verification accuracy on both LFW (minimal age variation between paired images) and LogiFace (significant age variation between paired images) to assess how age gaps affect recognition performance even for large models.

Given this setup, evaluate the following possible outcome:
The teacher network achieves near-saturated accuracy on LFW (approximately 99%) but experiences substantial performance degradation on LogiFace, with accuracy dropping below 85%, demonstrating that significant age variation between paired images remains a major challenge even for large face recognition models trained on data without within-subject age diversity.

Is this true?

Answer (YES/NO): YES